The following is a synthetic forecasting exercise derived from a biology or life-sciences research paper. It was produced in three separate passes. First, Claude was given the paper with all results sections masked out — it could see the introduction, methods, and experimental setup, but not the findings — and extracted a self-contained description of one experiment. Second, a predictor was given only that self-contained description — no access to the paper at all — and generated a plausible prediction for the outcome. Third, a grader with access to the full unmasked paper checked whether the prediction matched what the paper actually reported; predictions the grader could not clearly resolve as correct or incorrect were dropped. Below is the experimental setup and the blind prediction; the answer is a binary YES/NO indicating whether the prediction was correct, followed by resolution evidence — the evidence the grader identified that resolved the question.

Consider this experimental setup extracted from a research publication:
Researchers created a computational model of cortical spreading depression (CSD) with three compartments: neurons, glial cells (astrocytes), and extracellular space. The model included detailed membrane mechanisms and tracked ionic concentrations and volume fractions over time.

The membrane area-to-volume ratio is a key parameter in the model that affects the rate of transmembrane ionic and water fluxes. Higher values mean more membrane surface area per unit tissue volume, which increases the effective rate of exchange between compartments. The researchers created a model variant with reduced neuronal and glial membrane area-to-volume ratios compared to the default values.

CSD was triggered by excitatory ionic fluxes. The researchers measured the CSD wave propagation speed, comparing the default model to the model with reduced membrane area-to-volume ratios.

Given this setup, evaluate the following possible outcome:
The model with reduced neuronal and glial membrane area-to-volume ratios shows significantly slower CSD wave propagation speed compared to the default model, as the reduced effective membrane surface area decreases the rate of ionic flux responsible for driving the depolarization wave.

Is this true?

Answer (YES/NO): YES